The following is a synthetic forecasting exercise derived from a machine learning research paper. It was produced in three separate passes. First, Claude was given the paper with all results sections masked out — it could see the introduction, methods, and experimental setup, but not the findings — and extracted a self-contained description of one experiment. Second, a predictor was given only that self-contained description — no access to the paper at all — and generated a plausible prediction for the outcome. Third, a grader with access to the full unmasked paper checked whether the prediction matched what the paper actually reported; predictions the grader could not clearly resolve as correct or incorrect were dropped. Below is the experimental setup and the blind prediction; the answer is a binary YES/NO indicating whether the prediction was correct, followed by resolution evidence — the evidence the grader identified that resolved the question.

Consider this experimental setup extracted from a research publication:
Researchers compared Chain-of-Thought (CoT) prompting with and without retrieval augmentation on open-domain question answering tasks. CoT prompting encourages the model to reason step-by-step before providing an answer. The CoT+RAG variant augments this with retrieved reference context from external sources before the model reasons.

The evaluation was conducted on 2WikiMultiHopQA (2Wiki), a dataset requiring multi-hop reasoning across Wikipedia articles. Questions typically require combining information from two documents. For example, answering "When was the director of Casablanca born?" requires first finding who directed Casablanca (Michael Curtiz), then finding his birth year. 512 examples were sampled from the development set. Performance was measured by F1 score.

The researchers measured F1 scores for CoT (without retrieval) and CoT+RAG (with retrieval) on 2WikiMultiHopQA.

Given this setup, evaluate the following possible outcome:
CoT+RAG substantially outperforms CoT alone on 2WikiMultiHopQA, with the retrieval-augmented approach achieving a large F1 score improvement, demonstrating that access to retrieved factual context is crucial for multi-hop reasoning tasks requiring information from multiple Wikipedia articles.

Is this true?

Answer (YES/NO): NO